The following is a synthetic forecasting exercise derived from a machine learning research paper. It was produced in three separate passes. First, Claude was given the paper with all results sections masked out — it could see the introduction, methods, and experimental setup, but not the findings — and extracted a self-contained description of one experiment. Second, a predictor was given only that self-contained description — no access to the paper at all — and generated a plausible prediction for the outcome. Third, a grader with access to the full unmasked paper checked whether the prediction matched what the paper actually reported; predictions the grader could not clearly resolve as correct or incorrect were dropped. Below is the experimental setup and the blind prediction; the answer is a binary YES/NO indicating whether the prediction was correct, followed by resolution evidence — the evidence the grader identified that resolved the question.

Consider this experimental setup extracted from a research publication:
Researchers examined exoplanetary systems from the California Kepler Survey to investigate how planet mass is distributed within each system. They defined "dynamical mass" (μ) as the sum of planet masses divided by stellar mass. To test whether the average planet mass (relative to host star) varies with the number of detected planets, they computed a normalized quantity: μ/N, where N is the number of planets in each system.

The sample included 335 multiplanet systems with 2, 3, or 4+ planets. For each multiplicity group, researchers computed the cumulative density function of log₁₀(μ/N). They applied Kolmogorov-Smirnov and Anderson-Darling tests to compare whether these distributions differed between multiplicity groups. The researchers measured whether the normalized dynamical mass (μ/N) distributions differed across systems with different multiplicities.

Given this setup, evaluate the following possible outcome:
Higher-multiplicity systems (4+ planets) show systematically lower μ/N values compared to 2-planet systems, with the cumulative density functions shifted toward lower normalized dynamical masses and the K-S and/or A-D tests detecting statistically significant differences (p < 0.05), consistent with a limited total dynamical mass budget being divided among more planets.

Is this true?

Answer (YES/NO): NO